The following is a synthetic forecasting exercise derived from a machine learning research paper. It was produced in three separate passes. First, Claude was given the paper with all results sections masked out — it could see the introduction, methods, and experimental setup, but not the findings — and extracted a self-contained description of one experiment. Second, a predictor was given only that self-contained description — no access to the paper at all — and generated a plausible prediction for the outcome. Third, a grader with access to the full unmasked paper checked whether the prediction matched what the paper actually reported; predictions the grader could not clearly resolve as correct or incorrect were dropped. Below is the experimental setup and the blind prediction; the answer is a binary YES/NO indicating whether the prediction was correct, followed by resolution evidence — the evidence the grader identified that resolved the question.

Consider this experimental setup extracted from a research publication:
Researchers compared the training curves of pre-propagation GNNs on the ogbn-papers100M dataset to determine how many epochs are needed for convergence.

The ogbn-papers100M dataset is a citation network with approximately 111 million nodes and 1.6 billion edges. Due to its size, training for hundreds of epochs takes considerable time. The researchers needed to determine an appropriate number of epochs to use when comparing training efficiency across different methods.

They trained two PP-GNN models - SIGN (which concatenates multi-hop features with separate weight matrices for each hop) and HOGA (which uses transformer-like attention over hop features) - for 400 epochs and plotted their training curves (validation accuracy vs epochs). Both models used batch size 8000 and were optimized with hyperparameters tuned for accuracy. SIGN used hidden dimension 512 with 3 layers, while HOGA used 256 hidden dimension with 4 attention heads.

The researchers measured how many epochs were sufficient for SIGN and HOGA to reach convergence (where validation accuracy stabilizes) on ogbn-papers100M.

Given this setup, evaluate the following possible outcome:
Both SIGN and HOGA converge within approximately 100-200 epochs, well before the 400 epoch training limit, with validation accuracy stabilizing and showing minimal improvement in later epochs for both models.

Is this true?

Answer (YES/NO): YES